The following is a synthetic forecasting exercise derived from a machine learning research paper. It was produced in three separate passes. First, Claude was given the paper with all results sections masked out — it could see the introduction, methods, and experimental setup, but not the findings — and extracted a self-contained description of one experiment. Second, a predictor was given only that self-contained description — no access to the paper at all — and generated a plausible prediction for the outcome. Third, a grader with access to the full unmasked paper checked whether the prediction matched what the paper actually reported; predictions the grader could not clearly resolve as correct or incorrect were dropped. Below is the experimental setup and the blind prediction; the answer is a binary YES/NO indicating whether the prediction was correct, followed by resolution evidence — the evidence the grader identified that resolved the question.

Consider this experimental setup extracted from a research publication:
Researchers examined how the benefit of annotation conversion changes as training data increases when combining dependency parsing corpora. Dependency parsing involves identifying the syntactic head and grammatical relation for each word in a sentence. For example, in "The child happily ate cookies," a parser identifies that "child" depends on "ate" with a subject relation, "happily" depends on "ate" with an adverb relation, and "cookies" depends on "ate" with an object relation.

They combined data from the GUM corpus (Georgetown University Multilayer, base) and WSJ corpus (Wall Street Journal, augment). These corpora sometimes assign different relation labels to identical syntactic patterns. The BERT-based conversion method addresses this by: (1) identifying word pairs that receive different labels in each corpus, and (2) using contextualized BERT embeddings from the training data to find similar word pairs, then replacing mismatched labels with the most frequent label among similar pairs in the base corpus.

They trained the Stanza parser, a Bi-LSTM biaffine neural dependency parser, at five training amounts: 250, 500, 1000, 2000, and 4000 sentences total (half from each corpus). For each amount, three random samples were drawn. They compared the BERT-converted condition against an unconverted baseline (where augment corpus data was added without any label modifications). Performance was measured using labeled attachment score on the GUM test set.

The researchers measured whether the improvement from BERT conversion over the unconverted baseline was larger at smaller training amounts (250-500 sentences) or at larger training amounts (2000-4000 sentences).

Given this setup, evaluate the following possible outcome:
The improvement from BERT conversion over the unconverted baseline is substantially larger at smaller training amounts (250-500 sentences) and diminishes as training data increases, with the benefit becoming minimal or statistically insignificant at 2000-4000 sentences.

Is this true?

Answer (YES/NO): NO